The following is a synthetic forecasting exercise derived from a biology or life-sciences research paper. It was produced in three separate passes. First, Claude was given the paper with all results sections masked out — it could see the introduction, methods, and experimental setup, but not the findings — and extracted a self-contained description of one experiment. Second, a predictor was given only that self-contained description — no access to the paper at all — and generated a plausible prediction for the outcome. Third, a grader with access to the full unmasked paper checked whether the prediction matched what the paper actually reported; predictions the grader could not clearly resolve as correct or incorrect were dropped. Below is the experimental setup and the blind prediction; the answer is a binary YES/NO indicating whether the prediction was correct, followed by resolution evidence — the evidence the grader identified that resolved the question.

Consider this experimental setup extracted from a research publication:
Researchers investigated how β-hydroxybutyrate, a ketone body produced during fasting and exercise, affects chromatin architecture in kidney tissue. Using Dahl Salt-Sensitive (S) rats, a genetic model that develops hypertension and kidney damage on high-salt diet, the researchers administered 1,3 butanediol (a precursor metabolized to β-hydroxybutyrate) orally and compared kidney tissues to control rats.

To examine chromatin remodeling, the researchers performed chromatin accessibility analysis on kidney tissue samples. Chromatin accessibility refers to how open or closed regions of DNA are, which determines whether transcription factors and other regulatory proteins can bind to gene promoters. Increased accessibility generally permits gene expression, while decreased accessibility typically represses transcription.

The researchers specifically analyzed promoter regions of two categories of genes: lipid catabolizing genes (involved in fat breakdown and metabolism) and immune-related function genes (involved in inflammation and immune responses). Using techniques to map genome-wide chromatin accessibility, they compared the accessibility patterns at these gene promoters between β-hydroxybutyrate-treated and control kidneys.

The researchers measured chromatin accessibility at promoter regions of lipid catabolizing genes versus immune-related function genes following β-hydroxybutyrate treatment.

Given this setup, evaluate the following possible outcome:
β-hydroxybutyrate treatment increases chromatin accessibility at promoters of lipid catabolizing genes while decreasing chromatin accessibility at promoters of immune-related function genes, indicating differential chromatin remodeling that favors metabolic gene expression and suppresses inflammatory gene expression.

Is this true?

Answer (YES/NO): YES